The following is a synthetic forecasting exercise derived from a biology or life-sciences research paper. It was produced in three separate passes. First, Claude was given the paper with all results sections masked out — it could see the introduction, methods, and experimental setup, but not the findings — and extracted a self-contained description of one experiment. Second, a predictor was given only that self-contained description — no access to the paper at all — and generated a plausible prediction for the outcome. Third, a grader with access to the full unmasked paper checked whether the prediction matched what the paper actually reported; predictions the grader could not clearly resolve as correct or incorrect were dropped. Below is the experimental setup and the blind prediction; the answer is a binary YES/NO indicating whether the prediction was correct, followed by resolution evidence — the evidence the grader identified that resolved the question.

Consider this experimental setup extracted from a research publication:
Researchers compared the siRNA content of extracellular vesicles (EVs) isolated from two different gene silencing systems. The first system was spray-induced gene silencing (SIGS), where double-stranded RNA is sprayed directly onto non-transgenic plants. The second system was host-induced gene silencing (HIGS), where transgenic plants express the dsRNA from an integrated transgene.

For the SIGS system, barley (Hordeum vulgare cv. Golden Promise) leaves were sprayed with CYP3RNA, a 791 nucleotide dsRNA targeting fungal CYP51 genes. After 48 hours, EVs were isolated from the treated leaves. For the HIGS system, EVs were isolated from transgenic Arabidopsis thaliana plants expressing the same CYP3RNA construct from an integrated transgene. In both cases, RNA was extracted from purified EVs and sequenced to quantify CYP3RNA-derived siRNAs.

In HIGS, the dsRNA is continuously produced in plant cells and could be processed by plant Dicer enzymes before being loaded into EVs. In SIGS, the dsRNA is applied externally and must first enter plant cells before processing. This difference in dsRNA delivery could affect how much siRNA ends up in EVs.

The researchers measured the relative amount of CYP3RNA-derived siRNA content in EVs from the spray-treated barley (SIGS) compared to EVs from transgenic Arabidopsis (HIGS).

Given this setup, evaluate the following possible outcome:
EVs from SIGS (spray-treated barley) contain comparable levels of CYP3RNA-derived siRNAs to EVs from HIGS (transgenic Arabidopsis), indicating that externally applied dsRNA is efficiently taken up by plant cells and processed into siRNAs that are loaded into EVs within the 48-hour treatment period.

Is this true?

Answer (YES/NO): NO